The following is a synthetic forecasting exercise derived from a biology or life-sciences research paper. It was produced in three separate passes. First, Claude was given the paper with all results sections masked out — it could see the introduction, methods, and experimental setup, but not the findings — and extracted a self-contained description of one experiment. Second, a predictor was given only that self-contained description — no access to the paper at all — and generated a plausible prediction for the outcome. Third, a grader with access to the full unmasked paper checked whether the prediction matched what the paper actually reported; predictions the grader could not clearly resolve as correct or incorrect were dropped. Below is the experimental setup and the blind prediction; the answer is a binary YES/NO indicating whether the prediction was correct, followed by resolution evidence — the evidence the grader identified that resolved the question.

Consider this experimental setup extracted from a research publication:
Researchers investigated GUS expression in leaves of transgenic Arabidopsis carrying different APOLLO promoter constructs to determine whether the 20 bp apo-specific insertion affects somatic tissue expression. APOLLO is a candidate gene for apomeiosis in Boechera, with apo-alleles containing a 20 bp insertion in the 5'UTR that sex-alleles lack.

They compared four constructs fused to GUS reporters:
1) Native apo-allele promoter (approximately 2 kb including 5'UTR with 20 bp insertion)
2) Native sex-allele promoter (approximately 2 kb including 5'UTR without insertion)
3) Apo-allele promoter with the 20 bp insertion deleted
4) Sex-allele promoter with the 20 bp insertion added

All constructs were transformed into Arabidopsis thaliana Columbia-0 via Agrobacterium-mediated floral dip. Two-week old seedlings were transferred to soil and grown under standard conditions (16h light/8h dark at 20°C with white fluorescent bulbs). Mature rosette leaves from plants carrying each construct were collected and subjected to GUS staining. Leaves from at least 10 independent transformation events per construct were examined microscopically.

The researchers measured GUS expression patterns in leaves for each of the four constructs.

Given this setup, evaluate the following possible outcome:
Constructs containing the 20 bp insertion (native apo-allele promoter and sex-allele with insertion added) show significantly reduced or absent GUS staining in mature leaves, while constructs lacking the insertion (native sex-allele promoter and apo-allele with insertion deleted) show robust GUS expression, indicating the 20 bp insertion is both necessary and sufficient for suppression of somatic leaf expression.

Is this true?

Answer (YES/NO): NO